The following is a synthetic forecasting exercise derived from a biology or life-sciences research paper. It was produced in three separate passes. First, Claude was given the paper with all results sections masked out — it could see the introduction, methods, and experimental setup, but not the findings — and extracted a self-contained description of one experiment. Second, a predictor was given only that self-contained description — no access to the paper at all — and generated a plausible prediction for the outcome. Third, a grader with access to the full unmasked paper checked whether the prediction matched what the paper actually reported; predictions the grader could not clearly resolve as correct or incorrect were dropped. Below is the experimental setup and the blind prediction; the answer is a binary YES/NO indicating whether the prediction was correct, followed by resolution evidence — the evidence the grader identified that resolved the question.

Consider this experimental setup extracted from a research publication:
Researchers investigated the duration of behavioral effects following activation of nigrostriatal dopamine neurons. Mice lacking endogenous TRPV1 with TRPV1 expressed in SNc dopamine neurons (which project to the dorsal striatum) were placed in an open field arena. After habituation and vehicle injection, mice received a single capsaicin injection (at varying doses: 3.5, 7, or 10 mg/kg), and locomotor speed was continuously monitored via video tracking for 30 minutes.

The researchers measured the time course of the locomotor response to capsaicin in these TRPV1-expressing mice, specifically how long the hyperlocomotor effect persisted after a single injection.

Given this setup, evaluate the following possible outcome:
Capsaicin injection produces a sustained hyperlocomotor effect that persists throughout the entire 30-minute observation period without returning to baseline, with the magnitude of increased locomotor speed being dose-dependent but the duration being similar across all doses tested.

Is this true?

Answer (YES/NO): NO